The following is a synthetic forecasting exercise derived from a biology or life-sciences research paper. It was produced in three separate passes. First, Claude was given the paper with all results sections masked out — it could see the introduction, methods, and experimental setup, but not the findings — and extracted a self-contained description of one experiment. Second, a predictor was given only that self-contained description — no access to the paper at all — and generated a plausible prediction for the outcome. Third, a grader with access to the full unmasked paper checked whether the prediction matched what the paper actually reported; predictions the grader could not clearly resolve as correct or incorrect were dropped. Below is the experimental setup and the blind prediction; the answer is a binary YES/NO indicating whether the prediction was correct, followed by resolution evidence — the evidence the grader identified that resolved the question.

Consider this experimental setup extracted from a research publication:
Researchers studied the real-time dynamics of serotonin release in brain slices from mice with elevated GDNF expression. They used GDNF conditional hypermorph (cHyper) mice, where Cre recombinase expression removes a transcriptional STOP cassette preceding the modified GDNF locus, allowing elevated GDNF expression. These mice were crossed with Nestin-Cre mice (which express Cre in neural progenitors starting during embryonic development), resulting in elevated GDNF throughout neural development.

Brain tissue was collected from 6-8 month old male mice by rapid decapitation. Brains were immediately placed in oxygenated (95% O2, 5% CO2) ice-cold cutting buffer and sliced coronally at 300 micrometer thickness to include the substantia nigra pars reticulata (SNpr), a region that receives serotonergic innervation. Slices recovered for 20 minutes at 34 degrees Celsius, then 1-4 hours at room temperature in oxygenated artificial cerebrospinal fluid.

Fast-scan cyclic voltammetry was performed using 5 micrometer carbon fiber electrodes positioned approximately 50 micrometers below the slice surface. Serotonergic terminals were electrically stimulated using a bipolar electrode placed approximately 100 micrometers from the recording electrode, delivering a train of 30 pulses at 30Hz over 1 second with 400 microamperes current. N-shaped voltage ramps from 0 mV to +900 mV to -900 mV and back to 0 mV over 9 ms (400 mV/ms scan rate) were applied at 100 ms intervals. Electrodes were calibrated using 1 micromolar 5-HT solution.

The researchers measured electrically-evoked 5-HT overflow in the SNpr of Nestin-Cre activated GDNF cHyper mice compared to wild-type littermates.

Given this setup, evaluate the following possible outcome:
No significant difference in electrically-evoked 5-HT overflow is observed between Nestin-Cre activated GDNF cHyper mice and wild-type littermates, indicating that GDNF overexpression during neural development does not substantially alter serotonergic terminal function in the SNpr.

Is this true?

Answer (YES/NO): NO